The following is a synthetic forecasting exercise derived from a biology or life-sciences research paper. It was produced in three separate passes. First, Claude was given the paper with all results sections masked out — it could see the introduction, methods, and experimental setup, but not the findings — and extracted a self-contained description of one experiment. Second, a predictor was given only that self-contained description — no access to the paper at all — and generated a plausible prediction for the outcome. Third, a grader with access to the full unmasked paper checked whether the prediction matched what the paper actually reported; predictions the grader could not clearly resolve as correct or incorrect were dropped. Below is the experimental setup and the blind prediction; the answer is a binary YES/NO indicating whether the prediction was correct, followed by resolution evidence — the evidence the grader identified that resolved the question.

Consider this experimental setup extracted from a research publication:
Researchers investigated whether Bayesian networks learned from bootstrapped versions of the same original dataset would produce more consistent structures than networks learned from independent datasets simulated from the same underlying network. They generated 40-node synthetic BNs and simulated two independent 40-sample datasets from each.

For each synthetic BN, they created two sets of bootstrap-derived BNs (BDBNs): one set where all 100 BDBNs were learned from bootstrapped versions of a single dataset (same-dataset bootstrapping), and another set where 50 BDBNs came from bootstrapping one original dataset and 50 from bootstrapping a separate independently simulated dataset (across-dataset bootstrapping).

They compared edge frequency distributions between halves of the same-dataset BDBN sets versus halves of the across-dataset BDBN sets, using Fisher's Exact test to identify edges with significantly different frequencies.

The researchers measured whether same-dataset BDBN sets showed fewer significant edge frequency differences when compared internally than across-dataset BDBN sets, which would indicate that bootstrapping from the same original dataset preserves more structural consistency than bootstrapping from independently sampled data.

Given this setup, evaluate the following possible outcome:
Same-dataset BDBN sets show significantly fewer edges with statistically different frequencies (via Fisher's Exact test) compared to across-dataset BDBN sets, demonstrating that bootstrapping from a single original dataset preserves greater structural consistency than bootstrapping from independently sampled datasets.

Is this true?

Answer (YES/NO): YES